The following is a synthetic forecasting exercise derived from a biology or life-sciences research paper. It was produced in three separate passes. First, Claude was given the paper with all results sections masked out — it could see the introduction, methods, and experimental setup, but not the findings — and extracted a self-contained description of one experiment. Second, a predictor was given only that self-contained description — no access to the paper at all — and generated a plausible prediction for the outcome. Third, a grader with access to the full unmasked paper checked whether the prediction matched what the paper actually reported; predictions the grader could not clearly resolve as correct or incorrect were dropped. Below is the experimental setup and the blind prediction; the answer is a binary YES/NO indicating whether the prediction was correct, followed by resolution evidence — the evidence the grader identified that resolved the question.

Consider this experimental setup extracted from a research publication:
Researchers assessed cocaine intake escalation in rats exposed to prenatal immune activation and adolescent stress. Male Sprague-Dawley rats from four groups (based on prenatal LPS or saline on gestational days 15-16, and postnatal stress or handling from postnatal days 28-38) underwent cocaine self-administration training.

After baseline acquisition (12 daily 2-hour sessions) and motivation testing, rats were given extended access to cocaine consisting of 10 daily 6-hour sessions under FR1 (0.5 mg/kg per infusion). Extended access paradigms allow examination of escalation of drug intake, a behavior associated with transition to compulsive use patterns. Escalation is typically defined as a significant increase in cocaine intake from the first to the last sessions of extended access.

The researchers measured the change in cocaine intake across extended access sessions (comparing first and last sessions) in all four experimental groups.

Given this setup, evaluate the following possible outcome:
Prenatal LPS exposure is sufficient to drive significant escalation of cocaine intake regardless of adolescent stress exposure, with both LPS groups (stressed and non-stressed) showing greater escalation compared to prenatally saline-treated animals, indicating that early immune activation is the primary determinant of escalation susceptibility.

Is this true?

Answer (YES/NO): NO